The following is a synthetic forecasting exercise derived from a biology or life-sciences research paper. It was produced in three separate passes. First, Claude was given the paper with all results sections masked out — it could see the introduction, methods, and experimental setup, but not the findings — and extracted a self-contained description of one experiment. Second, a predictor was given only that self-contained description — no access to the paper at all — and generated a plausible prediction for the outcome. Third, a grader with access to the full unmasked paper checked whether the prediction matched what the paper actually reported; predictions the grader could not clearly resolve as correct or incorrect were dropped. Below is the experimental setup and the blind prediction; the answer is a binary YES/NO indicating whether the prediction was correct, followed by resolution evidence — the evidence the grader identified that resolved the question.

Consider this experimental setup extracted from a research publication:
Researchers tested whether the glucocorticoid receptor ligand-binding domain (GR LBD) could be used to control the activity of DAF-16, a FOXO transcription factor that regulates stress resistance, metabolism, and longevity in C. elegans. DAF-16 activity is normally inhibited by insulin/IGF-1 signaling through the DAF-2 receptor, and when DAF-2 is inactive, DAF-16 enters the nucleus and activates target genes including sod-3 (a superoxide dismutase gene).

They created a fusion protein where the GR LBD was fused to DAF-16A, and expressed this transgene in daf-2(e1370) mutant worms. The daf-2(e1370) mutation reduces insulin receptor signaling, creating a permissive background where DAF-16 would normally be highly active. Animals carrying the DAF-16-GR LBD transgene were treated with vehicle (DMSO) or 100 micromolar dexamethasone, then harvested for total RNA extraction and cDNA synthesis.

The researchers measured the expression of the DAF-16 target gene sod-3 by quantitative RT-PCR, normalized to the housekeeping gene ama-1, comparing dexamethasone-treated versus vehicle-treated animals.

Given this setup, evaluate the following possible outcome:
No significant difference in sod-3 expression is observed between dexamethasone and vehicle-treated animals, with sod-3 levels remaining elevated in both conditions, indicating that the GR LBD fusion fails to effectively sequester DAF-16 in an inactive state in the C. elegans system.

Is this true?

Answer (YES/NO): NO